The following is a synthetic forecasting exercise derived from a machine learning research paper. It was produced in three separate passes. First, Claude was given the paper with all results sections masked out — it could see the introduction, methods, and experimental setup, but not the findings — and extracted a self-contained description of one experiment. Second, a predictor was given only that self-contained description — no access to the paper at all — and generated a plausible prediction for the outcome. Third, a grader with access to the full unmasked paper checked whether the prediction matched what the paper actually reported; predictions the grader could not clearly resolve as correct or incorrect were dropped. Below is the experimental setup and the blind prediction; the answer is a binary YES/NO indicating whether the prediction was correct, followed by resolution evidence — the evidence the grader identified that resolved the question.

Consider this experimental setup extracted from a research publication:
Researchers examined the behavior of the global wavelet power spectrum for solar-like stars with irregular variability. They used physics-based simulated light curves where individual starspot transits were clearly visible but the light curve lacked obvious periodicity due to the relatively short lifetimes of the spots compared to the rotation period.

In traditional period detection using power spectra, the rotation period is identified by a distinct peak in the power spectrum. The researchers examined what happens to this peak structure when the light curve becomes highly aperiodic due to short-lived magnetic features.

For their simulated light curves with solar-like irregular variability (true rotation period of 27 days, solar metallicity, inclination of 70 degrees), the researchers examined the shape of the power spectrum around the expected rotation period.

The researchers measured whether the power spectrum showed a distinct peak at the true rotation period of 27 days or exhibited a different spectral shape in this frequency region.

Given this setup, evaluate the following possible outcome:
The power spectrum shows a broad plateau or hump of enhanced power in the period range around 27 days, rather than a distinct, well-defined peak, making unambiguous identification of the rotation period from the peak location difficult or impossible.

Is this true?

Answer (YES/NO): YES